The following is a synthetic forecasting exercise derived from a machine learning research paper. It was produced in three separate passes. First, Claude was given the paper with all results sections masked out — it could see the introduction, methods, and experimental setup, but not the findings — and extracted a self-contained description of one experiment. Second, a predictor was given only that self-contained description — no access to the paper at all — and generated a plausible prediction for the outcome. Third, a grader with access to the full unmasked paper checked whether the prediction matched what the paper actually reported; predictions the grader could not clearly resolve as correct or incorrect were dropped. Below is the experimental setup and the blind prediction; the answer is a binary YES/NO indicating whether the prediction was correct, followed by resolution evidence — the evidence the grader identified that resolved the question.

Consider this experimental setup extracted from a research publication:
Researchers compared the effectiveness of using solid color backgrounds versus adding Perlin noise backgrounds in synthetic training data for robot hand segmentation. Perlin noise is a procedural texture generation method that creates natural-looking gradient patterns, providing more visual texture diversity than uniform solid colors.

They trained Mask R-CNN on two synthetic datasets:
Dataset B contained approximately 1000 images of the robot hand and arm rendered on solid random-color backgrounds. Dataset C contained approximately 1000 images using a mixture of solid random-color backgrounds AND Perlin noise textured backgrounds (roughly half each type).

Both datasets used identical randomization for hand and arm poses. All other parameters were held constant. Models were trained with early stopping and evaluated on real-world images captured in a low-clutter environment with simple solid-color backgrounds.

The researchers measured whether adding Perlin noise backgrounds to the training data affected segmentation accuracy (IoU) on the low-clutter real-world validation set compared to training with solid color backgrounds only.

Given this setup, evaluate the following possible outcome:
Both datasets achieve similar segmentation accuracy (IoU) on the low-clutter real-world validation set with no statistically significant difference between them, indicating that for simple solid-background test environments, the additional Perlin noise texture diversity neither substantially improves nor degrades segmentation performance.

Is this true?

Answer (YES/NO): NO